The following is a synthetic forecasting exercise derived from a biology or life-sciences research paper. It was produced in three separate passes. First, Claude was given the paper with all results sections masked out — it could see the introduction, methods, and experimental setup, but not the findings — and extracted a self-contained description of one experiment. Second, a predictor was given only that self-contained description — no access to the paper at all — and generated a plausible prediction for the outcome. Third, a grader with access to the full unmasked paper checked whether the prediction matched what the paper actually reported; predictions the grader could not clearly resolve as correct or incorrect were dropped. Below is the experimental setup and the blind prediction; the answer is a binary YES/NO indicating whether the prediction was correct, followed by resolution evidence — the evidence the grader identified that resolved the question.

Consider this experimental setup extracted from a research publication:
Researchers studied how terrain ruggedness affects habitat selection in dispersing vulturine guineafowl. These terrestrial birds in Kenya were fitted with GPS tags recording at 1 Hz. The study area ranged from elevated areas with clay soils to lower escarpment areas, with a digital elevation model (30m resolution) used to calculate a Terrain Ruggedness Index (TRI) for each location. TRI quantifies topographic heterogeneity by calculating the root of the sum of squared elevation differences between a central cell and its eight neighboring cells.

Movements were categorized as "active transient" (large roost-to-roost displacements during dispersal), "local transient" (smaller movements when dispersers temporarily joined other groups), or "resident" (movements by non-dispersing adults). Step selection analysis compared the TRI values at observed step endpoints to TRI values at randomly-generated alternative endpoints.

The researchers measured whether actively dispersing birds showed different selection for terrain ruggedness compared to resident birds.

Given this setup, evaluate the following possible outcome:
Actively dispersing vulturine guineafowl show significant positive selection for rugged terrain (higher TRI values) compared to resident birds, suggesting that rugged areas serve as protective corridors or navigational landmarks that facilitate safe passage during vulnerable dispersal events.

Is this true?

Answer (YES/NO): NO